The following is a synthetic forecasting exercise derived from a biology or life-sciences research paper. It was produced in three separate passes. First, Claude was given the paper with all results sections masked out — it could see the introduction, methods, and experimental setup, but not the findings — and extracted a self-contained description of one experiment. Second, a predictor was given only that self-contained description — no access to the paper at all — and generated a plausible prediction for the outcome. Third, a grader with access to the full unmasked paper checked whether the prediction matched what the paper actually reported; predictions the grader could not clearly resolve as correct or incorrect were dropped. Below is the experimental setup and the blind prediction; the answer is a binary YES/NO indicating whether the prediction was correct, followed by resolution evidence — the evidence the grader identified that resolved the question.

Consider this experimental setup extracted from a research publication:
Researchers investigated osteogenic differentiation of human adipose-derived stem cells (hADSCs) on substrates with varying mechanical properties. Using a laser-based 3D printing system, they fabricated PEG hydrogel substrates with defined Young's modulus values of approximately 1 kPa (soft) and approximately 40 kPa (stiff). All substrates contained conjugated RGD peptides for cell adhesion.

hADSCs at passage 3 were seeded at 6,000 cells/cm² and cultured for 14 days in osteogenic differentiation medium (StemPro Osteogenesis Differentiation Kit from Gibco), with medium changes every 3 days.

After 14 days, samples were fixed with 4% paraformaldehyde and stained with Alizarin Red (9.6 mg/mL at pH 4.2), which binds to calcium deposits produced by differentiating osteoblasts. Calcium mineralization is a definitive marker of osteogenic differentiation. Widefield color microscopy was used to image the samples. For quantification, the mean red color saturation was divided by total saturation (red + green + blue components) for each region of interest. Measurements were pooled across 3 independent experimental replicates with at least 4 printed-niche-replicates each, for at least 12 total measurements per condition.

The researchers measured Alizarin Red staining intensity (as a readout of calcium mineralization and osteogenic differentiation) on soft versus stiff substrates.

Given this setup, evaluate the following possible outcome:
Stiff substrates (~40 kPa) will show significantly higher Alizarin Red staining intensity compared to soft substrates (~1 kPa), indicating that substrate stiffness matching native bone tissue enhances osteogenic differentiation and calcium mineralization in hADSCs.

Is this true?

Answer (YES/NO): YES